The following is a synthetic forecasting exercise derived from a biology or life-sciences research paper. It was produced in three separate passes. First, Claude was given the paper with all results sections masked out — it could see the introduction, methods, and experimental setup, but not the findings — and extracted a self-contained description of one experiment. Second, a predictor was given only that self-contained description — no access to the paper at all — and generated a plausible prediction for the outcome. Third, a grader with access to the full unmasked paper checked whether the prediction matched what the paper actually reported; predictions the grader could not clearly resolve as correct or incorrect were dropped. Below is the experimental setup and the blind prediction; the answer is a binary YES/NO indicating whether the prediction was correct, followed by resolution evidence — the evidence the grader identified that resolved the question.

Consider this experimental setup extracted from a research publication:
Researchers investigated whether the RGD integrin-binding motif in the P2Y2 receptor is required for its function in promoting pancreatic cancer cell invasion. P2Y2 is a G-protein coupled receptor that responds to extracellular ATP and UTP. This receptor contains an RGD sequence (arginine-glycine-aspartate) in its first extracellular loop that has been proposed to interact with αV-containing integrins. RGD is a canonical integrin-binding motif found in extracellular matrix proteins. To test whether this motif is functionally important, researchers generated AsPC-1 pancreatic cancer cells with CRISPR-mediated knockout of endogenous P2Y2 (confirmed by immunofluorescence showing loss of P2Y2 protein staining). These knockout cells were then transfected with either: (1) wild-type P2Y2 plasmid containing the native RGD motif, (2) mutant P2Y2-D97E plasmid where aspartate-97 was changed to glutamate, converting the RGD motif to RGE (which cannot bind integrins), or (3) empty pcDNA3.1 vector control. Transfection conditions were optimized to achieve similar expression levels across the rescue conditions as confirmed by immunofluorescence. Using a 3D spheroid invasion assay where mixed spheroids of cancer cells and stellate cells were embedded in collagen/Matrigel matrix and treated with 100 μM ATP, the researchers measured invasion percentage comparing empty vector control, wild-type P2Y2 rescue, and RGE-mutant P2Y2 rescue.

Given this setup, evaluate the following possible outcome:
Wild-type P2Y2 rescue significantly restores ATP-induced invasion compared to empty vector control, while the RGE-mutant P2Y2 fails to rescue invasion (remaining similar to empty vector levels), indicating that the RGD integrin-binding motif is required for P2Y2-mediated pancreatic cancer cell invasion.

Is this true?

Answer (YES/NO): YES